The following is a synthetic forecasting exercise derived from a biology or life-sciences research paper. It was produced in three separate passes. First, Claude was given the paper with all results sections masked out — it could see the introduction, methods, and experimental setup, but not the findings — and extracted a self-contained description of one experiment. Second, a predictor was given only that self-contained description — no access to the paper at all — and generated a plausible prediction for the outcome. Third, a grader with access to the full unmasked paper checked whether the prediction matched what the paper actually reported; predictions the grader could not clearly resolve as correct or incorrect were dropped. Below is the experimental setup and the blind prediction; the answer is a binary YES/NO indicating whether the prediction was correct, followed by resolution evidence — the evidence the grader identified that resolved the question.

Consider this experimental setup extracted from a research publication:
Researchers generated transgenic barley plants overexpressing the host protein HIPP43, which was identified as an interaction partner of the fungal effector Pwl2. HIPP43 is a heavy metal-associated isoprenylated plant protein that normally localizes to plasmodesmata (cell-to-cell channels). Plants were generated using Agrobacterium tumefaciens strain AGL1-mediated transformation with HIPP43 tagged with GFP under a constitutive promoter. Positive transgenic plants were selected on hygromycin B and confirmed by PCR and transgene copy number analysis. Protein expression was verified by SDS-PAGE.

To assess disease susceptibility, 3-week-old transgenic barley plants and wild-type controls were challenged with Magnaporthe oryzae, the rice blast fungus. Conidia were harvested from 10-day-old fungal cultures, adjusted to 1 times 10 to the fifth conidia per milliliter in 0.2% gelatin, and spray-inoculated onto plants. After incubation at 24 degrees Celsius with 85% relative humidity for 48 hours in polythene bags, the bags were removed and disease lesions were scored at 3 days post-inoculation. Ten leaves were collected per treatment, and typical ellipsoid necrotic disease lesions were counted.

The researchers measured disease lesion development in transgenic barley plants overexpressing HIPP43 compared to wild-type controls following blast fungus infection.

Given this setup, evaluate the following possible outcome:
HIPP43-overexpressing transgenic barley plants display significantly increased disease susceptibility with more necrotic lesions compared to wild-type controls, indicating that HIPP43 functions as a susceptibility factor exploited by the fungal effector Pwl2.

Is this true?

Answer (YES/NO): YES